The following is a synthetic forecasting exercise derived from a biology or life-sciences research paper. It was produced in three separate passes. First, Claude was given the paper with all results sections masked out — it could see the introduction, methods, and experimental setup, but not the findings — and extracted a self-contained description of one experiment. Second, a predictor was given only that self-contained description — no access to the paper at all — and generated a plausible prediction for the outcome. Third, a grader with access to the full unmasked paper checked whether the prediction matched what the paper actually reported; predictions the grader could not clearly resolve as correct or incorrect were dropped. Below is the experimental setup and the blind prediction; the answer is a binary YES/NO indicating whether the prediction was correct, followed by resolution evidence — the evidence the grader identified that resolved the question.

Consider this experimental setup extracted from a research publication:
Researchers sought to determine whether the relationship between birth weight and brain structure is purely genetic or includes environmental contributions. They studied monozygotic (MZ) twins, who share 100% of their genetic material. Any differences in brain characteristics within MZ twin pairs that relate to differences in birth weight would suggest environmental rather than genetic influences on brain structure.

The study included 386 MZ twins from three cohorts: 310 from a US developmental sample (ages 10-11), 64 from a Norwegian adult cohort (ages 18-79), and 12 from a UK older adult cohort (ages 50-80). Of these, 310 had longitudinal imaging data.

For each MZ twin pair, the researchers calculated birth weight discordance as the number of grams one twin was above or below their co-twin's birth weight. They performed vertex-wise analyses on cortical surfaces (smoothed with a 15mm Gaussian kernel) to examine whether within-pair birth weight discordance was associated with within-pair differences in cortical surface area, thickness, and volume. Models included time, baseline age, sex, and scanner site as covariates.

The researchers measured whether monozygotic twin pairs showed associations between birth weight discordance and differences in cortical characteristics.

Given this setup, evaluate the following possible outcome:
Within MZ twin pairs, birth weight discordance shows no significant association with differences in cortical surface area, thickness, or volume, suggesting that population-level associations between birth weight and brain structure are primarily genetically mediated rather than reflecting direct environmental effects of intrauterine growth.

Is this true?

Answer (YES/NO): NO